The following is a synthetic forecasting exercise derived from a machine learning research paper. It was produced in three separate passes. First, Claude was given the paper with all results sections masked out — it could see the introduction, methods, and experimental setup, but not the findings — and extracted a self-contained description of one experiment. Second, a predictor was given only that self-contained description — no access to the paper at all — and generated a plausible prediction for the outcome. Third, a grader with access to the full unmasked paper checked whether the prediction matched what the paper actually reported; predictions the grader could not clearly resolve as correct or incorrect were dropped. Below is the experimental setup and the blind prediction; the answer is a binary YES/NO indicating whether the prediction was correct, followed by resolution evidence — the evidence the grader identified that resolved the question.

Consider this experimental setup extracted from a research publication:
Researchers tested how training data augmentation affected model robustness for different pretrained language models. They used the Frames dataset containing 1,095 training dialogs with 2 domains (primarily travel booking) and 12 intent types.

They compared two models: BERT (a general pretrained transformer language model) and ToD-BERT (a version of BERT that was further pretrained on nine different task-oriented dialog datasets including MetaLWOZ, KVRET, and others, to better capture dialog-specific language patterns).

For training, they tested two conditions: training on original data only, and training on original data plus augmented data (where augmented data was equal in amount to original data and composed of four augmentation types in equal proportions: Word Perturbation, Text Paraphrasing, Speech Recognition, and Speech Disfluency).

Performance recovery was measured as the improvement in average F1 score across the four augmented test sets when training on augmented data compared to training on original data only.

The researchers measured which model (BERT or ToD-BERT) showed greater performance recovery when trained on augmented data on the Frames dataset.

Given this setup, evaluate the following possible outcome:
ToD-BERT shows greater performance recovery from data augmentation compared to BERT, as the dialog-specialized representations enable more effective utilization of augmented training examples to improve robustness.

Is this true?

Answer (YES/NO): NO